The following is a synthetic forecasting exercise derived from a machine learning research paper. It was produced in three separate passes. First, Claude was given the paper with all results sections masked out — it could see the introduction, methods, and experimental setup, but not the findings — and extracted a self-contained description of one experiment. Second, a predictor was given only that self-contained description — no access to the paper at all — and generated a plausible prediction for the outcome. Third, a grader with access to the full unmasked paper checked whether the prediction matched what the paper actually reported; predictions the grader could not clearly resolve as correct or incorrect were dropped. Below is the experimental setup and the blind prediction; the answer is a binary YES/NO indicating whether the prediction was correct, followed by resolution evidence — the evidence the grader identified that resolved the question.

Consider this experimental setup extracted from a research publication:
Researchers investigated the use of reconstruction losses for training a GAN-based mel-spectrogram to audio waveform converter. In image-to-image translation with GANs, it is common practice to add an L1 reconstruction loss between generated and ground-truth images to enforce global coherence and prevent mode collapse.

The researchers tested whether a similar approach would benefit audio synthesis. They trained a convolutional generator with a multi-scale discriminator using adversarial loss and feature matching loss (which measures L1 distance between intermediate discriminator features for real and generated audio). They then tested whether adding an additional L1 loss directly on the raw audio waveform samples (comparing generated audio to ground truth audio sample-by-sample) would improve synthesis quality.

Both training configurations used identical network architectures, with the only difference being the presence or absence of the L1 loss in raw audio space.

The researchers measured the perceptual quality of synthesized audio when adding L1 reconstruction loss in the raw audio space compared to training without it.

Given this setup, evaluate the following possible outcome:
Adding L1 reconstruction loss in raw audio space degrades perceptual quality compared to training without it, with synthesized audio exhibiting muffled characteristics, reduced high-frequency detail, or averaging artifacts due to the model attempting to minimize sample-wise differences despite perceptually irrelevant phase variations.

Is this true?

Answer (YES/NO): NO